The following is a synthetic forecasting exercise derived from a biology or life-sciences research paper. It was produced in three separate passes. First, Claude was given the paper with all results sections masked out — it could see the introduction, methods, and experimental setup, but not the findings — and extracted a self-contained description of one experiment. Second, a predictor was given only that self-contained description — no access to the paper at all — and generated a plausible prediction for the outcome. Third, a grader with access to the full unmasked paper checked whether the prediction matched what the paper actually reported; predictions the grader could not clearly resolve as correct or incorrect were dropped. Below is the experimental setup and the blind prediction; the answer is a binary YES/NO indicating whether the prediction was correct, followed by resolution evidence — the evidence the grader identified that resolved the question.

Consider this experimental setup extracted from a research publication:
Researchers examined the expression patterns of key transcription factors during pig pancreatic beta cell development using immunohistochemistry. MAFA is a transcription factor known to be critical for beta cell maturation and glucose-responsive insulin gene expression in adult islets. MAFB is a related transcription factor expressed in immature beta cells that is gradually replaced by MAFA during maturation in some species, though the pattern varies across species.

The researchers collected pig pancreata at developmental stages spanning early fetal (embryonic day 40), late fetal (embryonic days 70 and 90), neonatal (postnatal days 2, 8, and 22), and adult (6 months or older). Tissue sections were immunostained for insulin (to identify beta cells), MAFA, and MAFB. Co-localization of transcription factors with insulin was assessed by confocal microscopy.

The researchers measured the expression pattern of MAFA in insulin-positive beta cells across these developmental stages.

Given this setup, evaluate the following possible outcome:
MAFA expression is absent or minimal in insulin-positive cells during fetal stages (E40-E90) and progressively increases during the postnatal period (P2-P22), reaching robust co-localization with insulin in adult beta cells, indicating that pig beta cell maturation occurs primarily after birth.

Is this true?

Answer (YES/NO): NO